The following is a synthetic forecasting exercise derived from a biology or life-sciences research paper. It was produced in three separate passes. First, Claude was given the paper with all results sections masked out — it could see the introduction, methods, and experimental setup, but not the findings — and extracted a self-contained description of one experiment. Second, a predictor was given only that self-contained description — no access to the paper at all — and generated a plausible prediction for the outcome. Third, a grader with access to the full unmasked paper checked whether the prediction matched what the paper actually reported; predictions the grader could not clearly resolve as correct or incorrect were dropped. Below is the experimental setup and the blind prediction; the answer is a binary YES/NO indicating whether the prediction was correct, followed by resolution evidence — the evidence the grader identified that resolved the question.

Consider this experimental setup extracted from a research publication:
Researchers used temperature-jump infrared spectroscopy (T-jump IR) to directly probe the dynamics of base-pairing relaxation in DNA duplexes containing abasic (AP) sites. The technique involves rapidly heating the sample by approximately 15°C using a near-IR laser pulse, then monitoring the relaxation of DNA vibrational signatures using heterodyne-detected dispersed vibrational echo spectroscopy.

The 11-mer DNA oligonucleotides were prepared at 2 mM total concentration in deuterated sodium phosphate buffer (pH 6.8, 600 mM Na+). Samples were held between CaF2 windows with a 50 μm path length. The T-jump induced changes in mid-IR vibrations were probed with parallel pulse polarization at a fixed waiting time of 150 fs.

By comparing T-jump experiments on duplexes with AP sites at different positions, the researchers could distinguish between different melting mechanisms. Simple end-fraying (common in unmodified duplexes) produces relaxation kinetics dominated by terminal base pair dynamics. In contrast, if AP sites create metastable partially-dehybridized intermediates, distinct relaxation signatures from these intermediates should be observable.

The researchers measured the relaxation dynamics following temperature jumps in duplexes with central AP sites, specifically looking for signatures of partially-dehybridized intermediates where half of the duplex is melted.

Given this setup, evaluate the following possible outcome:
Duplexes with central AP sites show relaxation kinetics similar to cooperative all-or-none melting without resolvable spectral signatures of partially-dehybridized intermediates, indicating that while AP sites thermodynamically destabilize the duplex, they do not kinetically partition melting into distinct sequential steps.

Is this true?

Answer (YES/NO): NO